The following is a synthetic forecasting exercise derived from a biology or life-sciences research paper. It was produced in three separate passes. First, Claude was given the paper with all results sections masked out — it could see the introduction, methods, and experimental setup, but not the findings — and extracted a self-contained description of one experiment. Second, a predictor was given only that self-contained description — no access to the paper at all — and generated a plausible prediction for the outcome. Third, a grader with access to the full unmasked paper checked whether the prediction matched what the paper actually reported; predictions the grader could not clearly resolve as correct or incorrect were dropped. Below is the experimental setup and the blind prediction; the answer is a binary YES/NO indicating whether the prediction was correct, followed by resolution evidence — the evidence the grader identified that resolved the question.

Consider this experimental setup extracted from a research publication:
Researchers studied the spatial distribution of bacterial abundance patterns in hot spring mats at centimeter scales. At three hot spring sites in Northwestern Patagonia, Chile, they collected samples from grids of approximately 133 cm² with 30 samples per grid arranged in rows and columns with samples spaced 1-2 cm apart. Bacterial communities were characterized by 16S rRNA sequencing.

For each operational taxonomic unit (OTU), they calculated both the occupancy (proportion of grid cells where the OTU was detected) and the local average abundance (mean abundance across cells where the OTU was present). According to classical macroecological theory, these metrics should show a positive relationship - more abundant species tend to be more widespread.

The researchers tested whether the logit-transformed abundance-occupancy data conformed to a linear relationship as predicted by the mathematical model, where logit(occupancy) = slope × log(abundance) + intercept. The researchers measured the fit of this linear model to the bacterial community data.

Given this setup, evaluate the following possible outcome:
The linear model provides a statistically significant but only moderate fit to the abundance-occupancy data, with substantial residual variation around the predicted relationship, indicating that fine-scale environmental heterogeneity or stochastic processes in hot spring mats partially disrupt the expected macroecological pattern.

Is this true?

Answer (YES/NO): NO